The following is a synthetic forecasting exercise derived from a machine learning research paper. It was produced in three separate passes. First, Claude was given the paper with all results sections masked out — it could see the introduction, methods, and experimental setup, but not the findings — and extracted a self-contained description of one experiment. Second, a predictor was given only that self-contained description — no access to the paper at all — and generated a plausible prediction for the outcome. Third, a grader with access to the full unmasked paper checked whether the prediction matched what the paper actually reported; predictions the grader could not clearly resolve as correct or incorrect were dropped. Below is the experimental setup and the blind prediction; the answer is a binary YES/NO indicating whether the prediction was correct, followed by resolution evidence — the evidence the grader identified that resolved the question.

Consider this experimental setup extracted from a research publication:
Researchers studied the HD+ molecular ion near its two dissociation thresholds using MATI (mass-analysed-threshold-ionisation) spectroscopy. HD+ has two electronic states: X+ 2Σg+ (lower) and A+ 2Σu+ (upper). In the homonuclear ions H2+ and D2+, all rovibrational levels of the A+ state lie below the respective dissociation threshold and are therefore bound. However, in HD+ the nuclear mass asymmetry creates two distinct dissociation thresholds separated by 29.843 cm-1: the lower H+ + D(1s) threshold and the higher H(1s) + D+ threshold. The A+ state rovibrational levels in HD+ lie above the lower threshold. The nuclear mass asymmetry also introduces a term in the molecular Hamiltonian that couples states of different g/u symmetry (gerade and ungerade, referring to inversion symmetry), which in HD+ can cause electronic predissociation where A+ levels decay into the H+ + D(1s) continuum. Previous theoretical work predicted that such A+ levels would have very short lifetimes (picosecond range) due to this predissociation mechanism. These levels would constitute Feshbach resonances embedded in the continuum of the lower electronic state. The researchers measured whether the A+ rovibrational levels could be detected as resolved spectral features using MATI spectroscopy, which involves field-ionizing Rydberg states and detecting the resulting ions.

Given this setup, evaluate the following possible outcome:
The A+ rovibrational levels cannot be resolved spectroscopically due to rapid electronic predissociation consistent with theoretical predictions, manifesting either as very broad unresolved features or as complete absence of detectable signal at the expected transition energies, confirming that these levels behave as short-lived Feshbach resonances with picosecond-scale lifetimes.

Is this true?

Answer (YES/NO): NO